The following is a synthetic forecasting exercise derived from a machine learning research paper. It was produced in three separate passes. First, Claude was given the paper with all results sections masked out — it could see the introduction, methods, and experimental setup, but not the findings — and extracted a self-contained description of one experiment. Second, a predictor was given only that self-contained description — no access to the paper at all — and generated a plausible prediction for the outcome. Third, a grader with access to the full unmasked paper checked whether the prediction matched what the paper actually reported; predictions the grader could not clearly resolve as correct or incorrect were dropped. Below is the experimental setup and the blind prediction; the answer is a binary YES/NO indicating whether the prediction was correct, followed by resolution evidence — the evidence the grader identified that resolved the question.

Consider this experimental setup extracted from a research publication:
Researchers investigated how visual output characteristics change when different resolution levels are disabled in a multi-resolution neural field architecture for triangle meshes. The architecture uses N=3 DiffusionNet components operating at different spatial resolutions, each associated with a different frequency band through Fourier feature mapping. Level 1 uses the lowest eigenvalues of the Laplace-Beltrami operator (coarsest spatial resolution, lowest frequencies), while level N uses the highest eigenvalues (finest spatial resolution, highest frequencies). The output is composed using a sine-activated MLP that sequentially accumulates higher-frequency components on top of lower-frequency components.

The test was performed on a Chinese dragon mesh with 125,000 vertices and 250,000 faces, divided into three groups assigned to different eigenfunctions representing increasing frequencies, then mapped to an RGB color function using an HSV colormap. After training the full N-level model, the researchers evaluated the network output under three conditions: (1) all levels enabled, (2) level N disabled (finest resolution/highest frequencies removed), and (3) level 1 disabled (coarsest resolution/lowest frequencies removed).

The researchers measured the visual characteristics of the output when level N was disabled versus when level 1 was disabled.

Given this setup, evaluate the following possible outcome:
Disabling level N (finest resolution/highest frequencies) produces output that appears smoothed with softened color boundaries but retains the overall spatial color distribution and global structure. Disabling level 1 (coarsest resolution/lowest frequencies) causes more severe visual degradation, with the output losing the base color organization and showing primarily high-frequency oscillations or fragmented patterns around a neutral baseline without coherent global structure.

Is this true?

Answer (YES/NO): NO